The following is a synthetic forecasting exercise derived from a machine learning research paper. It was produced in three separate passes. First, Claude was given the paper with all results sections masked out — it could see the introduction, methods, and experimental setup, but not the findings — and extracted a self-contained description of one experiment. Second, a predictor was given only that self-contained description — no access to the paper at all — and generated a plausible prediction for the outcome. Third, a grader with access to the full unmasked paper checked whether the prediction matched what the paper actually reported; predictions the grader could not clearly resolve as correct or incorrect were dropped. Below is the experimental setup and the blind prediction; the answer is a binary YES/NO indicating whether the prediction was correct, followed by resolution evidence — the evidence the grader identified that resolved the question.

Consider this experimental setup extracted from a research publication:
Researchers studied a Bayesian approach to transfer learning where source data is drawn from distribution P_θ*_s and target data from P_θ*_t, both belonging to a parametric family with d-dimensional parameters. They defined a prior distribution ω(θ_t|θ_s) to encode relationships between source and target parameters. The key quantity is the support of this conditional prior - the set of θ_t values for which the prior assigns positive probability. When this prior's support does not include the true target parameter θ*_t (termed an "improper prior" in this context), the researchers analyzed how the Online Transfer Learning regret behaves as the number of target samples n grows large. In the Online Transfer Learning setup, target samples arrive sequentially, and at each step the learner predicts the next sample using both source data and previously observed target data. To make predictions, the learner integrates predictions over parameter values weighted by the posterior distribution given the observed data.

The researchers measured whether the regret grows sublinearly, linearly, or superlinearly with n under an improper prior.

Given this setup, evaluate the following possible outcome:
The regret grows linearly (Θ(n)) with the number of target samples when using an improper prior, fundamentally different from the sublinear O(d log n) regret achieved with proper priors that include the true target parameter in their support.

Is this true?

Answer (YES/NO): YES